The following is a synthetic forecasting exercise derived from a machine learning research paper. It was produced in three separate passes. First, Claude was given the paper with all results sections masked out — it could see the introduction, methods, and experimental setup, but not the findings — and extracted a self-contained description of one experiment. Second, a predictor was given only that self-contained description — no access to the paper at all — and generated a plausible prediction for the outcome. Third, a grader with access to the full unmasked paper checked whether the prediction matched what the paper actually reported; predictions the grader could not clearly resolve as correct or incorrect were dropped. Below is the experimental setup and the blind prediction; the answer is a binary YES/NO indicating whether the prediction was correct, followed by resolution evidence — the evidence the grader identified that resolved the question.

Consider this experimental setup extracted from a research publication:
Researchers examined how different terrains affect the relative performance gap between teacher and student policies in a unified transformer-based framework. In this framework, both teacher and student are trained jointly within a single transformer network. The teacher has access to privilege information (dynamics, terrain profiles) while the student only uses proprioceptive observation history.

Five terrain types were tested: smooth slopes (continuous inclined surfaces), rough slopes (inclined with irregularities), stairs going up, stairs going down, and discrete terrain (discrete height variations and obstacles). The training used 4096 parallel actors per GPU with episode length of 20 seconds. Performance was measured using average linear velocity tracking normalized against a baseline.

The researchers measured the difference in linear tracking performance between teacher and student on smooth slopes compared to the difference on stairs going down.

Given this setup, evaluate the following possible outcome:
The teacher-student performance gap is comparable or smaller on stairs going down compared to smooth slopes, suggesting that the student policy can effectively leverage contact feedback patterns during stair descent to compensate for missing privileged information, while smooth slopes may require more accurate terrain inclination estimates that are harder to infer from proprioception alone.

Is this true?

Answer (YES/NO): NO